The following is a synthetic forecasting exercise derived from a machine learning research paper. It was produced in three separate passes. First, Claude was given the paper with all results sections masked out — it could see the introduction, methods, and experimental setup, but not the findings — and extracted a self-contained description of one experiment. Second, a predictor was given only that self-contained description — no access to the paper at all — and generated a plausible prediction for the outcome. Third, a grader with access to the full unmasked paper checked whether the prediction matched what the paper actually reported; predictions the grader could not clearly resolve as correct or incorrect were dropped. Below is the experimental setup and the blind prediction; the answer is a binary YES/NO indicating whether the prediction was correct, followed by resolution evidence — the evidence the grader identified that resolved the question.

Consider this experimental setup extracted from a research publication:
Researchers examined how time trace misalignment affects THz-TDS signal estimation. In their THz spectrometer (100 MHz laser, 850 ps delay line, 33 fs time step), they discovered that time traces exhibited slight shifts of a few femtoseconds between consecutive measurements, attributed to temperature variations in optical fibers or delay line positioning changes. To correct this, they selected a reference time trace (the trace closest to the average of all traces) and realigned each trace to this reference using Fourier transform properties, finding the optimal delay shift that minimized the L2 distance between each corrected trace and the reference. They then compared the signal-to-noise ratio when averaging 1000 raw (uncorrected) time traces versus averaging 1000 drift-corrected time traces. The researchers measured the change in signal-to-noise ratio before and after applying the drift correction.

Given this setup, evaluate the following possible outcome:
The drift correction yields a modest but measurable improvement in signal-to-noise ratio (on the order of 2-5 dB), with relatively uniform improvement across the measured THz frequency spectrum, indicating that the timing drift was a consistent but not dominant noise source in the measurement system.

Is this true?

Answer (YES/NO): NO